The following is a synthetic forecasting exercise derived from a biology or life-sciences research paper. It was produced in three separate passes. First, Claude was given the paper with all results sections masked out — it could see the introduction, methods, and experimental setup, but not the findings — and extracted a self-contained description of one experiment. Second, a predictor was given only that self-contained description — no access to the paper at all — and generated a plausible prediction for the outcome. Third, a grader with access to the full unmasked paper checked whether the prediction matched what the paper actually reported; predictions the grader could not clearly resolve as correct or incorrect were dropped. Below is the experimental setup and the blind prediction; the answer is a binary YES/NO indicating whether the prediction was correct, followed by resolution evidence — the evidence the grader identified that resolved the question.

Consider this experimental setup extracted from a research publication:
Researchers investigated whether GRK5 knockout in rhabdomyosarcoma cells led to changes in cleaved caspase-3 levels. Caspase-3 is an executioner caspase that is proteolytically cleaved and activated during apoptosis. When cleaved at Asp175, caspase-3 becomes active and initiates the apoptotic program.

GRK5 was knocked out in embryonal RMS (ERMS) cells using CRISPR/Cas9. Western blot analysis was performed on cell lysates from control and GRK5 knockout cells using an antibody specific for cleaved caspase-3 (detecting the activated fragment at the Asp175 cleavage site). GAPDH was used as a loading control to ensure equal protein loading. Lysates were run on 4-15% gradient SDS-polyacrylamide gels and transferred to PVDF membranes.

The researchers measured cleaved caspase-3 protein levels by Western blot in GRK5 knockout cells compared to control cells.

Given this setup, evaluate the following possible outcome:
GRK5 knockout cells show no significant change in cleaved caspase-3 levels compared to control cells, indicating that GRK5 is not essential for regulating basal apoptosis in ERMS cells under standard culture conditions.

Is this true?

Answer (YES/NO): NO